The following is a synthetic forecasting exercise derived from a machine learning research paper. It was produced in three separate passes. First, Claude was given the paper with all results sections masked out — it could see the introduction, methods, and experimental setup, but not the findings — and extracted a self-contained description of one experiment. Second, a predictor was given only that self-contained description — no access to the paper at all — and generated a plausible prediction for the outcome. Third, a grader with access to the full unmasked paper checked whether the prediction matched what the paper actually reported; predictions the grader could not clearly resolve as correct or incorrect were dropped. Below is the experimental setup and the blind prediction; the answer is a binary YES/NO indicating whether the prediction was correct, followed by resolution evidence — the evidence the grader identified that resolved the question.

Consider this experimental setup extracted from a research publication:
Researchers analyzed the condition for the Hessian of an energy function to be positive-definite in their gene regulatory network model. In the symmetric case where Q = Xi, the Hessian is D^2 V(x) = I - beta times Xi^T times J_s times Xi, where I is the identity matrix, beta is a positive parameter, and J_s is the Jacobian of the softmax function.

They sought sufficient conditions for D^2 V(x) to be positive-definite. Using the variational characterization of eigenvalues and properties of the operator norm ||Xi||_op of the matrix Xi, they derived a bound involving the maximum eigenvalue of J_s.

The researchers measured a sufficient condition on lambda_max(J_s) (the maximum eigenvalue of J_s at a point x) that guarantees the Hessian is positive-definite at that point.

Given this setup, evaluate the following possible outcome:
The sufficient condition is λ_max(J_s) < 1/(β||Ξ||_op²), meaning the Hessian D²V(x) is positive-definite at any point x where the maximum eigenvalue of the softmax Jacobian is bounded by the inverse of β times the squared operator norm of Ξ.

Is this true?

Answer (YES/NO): YES